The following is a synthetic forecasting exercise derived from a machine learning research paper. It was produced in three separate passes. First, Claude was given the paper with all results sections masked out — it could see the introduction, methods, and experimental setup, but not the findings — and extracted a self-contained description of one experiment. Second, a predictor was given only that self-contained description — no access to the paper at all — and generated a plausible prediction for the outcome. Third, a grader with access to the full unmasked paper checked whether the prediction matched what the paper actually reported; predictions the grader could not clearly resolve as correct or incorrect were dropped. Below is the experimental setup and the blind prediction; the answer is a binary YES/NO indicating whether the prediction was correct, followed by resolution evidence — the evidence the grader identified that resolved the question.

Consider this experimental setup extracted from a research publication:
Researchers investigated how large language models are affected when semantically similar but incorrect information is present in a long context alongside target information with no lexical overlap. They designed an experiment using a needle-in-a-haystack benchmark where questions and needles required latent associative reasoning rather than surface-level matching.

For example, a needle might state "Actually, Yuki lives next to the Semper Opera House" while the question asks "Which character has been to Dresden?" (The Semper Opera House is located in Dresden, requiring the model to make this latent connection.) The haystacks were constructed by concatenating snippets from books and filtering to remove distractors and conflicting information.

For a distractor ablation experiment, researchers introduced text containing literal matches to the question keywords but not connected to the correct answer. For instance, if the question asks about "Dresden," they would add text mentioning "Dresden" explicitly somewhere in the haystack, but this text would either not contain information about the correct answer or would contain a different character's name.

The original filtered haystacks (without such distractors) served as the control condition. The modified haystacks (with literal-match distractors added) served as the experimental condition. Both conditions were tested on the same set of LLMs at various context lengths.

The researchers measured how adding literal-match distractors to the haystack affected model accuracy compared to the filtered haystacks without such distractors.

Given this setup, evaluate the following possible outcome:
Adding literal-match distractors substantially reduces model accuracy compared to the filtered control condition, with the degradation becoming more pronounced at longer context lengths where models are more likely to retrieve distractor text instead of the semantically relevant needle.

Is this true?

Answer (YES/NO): YES